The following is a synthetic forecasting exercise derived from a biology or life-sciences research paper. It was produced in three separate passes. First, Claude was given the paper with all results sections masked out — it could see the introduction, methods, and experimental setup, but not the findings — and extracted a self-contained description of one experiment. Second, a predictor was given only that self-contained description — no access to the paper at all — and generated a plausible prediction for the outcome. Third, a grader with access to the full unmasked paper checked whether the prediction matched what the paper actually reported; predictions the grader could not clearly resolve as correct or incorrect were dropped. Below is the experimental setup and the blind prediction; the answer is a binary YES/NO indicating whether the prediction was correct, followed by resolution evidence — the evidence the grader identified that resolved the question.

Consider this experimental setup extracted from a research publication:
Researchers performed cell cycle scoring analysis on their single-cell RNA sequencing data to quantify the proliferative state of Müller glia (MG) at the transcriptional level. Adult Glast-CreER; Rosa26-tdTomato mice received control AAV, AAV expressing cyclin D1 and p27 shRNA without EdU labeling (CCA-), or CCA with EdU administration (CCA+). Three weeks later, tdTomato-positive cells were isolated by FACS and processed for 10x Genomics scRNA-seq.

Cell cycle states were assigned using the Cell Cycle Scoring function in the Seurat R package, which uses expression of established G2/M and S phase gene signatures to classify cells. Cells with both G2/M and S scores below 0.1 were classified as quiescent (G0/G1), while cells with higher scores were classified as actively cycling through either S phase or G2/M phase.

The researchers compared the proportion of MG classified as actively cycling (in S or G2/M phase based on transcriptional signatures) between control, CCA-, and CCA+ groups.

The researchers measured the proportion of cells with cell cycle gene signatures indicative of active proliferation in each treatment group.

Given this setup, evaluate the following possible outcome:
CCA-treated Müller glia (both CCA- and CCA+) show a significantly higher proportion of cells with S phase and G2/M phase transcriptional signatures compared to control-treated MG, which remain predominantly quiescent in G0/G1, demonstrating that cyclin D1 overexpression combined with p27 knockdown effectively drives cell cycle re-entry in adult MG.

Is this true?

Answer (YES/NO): YES